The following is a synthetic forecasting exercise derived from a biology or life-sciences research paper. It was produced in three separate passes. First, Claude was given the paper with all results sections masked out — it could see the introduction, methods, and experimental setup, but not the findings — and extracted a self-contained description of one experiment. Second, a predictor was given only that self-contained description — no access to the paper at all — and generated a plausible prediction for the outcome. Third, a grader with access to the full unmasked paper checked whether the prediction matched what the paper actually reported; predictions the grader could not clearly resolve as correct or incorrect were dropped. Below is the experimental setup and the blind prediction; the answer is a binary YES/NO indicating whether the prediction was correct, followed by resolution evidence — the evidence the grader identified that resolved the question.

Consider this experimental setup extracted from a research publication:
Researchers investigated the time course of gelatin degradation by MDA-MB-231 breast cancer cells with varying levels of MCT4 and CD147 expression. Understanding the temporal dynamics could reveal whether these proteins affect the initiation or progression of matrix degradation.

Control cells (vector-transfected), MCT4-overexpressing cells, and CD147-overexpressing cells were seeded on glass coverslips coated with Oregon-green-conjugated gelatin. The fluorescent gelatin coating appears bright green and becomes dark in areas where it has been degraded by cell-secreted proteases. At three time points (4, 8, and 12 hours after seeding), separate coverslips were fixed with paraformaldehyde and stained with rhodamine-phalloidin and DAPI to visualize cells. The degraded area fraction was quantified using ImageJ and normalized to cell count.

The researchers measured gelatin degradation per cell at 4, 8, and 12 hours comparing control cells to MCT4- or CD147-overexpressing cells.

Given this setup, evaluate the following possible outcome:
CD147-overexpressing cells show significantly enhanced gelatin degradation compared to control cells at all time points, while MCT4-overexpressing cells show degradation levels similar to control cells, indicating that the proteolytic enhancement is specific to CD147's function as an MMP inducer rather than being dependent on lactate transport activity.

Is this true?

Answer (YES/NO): NO